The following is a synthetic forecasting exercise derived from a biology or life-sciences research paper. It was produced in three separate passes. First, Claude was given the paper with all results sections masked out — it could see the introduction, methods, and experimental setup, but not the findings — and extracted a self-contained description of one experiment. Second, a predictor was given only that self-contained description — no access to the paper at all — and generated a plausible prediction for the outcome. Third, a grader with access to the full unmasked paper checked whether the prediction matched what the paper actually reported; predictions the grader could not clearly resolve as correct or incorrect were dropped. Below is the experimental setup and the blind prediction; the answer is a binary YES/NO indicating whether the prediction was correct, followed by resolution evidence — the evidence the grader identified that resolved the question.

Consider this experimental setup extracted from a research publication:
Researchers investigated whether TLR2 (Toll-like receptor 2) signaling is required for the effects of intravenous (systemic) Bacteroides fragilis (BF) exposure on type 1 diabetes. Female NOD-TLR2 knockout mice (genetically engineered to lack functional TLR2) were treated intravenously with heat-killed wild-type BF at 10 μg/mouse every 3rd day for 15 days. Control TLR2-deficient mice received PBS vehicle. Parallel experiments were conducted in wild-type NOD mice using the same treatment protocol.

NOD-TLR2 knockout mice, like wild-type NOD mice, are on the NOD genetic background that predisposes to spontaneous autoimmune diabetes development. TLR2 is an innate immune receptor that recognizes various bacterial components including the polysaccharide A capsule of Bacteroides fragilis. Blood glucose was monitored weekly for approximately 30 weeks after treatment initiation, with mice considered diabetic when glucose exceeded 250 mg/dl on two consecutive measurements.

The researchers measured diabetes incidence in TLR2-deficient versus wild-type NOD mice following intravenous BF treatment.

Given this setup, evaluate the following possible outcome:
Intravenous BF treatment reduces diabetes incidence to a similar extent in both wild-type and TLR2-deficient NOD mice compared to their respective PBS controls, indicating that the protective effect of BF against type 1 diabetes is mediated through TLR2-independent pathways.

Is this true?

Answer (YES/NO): NO